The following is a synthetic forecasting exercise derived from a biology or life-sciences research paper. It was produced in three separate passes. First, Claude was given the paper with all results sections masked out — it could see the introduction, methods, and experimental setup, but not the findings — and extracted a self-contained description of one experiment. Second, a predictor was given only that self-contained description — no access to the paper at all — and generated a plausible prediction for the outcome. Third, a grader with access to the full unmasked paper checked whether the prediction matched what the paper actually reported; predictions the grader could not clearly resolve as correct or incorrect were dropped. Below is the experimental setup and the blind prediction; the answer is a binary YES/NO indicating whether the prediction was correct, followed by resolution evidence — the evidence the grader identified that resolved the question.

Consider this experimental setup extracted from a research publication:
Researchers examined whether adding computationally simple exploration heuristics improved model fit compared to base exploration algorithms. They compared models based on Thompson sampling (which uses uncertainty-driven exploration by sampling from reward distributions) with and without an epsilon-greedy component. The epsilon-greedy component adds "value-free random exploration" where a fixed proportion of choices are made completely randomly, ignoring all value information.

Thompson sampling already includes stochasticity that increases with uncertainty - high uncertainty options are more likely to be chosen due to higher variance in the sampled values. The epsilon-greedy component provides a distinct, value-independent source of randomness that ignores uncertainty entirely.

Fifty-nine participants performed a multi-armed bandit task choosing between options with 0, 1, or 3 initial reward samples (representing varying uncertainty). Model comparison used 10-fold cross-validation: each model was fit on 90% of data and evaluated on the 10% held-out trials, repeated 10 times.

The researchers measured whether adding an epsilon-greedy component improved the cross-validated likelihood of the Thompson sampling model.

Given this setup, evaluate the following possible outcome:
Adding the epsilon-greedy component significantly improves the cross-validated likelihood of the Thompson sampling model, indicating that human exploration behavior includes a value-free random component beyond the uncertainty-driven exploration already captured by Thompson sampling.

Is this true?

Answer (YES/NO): YES